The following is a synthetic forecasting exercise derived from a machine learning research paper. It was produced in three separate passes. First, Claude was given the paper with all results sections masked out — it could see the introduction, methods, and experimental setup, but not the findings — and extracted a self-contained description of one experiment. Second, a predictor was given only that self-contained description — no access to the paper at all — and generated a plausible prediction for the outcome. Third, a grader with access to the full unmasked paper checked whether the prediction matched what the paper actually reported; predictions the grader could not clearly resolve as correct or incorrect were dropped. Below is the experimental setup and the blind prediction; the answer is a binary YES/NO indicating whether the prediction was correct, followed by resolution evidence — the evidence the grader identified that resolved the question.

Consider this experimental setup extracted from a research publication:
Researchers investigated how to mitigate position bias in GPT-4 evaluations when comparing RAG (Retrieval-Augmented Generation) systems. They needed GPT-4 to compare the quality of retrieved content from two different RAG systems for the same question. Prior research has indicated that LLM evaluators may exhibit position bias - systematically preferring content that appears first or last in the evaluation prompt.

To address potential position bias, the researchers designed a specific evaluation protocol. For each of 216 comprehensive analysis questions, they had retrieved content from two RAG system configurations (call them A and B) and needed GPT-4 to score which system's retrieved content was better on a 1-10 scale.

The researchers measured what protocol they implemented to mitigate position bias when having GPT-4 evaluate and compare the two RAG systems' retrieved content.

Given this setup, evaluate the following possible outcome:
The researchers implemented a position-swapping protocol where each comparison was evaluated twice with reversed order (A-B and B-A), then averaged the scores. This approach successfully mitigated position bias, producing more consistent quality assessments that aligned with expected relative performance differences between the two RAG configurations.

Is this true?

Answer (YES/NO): NO